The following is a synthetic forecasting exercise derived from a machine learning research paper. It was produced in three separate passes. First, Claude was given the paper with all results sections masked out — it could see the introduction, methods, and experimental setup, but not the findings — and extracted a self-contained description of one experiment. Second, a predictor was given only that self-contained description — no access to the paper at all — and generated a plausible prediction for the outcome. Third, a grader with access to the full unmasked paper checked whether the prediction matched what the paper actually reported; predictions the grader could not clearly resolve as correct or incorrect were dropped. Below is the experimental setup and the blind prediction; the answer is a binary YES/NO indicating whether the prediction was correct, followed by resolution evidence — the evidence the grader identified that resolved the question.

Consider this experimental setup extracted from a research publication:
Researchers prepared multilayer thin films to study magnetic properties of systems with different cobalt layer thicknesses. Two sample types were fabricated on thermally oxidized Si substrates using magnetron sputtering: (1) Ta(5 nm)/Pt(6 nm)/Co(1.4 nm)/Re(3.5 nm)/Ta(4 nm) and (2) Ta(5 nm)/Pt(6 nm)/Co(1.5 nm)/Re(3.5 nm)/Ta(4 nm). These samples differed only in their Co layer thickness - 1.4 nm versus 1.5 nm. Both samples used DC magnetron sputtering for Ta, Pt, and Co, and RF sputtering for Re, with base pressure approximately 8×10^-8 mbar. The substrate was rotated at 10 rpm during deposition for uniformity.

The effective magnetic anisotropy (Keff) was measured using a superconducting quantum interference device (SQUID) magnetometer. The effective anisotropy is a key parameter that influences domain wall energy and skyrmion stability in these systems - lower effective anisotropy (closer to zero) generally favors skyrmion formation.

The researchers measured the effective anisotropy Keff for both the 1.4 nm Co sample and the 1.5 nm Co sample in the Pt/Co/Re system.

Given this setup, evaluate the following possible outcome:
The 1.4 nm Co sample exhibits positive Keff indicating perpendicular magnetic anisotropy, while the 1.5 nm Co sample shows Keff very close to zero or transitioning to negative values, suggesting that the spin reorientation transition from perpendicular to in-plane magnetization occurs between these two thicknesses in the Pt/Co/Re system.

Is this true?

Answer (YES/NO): NO